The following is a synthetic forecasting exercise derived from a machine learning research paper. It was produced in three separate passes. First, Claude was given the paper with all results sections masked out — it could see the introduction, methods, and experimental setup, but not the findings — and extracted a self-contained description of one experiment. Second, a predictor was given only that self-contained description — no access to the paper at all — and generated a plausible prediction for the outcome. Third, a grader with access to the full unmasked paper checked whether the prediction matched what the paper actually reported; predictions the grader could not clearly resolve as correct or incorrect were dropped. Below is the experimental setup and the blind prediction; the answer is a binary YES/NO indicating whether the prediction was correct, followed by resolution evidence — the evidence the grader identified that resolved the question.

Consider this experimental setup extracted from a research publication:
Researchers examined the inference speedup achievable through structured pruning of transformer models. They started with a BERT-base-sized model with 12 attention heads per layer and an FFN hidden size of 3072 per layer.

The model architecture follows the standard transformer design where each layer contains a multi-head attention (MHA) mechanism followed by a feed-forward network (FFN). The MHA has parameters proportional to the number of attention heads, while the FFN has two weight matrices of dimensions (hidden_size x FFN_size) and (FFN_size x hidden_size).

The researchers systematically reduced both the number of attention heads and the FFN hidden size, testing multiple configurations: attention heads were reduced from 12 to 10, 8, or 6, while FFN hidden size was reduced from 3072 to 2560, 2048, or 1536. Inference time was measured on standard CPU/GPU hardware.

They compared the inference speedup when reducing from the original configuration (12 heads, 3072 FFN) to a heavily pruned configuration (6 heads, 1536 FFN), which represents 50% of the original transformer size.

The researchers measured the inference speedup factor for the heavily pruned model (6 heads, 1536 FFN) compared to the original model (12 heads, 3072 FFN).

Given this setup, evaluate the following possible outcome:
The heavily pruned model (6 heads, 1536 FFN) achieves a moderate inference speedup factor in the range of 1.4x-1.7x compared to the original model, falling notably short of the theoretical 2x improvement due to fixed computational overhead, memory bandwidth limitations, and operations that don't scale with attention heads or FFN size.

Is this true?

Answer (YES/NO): NO